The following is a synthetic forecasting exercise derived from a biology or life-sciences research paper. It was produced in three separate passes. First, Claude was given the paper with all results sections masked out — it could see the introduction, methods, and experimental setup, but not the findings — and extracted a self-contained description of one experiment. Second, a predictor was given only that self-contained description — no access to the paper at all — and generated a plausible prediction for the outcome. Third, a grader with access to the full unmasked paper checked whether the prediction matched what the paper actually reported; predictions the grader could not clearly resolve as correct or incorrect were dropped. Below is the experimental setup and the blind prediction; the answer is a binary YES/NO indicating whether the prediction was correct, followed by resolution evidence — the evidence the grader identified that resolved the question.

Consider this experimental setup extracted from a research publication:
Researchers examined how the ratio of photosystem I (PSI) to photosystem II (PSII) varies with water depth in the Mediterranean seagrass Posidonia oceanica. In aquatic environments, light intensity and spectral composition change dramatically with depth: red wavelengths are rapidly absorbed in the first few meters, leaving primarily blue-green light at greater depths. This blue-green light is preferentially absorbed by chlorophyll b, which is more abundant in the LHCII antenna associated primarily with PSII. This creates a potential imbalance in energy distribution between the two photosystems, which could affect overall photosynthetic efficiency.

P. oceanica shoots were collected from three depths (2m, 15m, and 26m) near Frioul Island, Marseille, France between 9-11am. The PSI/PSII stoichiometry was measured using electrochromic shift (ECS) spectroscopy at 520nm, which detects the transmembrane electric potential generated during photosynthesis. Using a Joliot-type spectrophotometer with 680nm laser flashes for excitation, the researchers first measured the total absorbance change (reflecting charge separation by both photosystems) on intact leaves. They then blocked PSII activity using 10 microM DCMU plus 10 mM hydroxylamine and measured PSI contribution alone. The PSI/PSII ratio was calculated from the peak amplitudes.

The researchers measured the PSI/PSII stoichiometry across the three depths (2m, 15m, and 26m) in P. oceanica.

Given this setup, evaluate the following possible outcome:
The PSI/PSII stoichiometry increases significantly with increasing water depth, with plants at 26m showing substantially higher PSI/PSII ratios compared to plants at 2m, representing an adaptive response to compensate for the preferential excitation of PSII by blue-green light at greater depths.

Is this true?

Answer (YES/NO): NO